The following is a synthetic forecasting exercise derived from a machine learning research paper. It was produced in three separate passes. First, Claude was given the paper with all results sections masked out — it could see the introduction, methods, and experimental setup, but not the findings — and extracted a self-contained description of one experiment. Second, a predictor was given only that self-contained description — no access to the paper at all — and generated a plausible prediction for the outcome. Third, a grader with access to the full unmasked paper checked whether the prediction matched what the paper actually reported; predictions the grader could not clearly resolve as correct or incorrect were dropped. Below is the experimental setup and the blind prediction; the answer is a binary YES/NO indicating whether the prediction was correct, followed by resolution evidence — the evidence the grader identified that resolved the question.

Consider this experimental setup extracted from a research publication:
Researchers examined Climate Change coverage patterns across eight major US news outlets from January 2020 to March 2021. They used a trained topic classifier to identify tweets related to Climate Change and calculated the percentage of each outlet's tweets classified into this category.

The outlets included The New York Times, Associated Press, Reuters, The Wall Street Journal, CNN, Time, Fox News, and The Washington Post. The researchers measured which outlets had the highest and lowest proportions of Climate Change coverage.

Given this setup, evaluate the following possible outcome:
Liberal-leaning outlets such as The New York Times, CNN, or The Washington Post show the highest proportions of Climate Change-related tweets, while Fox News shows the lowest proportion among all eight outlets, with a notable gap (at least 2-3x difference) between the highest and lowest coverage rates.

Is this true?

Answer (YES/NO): NO